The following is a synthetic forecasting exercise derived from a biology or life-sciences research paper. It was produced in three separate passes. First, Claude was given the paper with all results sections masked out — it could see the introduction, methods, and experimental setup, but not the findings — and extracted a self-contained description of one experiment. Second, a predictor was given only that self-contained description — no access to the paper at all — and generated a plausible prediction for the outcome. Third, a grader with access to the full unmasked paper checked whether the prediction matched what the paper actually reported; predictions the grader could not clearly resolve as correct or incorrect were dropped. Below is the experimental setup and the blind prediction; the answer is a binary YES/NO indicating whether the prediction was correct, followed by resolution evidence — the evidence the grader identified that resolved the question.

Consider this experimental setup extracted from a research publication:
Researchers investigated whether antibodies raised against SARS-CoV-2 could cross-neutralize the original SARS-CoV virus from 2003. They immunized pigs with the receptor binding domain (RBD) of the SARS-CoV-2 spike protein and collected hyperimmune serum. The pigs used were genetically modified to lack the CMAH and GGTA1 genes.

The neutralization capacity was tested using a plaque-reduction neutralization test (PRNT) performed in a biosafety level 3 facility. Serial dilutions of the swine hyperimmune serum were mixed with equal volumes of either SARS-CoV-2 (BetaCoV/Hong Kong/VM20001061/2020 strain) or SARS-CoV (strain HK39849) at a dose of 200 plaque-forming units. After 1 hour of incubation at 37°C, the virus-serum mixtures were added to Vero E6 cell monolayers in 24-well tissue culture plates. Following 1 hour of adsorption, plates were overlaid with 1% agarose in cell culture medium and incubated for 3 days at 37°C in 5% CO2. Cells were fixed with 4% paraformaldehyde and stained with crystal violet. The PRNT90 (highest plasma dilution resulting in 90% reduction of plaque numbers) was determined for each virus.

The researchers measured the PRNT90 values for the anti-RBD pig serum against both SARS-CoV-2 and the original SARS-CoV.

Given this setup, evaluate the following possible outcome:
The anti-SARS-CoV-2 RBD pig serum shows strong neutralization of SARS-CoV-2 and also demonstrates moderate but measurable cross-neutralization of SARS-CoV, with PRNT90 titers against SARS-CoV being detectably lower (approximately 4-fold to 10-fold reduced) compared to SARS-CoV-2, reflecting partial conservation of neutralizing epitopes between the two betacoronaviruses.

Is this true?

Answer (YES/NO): NO